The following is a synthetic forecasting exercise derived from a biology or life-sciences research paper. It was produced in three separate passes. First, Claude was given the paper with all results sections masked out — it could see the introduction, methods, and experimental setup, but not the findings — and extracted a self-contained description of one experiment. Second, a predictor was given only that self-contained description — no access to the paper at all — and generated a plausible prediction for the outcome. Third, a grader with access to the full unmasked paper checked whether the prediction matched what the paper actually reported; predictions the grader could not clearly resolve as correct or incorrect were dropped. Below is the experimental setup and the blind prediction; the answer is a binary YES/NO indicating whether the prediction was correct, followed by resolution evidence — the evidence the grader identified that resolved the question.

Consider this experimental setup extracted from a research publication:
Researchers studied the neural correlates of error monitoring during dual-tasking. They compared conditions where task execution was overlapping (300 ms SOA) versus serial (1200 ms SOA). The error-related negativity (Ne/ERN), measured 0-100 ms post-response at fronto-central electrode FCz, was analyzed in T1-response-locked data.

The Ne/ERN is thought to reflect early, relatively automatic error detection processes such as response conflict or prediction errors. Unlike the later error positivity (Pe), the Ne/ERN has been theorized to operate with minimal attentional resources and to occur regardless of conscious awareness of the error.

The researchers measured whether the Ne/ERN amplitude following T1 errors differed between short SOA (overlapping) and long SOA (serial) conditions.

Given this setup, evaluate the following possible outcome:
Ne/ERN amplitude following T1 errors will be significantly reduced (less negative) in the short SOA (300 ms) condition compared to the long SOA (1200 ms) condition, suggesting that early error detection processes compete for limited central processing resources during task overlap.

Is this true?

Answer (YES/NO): NO